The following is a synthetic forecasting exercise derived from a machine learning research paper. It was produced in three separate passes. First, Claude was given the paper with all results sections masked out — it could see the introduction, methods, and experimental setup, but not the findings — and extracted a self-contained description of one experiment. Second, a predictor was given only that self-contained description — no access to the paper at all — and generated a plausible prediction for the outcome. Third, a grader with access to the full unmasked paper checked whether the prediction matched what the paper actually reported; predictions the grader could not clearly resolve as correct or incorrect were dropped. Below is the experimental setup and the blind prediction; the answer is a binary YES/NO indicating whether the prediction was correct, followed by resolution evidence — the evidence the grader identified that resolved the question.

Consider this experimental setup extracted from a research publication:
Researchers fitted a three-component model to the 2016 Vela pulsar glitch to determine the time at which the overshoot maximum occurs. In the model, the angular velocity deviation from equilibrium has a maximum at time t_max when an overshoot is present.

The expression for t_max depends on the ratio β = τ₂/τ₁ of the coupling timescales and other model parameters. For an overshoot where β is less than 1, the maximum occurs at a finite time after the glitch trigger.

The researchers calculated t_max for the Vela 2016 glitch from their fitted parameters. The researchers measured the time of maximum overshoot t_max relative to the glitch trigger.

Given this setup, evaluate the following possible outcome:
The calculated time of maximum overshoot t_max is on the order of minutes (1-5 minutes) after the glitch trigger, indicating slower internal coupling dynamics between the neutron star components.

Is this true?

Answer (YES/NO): NO